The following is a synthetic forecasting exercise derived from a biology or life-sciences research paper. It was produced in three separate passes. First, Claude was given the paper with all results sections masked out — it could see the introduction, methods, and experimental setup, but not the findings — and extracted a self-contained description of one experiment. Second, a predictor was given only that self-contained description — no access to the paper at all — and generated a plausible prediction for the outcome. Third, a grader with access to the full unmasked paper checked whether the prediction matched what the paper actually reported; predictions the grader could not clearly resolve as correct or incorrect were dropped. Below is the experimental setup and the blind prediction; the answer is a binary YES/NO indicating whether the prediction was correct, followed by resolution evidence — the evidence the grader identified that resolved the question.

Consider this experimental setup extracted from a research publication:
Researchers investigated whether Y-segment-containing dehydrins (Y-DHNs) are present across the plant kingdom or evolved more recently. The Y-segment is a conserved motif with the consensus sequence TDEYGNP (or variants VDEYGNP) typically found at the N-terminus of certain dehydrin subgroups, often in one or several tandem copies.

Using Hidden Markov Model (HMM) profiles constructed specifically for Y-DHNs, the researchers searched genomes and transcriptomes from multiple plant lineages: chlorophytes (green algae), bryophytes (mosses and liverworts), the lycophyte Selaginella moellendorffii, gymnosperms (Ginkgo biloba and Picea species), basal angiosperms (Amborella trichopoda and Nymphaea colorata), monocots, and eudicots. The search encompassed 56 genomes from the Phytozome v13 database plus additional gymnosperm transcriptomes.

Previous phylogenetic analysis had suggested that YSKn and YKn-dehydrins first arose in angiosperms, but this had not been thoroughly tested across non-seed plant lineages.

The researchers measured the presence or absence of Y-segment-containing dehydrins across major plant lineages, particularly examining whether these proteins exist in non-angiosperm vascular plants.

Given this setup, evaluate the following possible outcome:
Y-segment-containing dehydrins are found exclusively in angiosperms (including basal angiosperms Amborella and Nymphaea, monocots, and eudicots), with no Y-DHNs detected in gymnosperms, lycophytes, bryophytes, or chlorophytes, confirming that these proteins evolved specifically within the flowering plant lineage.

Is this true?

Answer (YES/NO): YES